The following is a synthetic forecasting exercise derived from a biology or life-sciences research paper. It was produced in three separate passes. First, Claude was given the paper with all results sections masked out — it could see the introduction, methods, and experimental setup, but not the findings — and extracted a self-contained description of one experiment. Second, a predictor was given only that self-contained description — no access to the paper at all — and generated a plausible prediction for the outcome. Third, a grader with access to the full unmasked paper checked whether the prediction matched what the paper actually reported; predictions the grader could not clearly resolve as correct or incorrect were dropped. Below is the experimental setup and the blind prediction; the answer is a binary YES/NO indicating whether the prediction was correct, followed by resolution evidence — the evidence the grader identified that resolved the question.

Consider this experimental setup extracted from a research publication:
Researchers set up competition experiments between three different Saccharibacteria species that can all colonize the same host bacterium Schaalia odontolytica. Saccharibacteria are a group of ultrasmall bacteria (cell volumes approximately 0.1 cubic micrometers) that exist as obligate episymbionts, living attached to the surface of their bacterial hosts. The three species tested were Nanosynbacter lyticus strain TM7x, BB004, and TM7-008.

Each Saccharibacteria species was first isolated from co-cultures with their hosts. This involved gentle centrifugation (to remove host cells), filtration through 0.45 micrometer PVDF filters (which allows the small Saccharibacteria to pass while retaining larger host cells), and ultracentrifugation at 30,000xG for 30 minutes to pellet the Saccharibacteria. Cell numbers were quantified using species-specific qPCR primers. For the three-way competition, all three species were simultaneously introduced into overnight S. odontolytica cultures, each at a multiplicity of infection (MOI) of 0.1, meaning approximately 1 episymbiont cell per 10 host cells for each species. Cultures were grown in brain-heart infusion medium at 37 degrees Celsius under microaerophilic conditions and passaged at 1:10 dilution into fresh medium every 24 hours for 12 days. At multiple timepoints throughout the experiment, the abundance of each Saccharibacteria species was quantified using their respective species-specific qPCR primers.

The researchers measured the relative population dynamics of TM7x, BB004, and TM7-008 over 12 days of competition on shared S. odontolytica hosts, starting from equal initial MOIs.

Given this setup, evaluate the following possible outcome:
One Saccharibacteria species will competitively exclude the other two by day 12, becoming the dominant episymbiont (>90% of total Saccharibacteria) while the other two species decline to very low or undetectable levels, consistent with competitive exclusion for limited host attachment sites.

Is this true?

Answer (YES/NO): NO